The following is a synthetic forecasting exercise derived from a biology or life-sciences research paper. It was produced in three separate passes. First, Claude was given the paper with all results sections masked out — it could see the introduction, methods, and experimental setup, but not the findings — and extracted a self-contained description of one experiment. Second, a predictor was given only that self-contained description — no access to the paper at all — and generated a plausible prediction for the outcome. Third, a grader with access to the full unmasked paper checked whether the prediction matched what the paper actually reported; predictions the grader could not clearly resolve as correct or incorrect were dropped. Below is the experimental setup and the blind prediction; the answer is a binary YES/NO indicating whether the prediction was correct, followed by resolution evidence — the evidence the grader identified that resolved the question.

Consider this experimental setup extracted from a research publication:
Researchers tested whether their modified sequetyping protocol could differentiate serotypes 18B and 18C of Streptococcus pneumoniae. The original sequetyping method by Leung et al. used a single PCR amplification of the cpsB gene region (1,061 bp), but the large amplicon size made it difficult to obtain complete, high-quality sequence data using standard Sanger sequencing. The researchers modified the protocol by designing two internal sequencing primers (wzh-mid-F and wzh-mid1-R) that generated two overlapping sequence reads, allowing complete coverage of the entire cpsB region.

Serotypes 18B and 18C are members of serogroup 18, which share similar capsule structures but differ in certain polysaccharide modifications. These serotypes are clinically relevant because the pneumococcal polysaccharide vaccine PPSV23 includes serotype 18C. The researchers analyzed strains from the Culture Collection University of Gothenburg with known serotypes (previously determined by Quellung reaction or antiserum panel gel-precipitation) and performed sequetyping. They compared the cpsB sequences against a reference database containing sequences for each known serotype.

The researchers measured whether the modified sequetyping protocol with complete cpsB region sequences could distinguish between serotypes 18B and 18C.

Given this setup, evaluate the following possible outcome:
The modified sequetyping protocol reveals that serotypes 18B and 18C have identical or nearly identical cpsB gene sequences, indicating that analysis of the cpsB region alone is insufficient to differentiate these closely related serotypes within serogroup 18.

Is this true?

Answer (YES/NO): NO